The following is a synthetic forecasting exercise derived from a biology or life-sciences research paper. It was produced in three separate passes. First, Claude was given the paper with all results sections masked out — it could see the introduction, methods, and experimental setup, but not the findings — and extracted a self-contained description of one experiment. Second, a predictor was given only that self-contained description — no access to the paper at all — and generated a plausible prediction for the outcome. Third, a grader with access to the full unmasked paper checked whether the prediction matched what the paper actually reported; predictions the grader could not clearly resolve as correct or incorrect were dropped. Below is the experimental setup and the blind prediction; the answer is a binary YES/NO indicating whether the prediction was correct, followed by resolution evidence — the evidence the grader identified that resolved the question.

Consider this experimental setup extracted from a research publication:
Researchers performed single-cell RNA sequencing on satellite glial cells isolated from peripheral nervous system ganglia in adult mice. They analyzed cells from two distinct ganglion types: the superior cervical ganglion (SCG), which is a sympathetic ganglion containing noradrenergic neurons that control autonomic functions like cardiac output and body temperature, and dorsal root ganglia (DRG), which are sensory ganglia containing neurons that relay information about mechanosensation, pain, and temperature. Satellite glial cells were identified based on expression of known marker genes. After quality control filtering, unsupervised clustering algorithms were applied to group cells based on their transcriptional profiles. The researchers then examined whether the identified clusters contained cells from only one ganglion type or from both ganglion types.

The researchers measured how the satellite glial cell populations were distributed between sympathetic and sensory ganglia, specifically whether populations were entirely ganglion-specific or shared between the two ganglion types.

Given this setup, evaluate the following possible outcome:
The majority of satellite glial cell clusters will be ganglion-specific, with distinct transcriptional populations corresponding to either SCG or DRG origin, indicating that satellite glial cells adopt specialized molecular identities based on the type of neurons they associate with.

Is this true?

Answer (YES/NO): NO